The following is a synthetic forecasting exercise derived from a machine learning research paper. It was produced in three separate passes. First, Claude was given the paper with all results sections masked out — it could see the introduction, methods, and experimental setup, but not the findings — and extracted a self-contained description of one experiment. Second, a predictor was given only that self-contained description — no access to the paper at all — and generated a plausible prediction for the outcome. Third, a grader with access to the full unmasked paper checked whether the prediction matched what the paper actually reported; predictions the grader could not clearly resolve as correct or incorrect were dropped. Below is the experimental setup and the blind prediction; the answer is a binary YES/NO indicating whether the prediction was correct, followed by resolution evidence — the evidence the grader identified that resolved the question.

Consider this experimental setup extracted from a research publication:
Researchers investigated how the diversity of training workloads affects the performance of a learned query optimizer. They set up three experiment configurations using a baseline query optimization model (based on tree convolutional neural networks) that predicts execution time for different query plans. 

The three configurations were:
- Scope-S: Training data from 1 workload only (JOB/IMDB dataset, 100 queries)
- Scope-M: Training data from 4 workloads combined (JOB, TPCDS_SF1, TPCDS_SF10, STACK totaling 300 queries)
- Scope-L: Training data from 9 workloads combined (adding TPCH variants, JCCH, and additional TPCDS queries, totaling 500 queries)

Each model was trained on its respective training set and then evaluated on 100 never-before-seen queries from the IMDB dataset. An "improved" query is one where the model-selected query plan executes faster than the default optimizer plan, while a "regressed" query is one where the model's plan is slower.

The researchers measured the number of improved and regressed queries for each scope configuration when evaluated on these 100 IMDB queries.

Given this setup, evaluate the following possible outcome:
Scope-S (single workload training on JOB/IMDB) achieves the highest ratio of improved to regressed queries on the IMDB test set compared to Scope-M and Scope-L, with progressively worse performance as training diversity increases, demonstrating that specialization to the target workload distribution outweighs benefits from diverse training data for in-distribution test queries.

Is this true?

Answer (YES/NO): YES